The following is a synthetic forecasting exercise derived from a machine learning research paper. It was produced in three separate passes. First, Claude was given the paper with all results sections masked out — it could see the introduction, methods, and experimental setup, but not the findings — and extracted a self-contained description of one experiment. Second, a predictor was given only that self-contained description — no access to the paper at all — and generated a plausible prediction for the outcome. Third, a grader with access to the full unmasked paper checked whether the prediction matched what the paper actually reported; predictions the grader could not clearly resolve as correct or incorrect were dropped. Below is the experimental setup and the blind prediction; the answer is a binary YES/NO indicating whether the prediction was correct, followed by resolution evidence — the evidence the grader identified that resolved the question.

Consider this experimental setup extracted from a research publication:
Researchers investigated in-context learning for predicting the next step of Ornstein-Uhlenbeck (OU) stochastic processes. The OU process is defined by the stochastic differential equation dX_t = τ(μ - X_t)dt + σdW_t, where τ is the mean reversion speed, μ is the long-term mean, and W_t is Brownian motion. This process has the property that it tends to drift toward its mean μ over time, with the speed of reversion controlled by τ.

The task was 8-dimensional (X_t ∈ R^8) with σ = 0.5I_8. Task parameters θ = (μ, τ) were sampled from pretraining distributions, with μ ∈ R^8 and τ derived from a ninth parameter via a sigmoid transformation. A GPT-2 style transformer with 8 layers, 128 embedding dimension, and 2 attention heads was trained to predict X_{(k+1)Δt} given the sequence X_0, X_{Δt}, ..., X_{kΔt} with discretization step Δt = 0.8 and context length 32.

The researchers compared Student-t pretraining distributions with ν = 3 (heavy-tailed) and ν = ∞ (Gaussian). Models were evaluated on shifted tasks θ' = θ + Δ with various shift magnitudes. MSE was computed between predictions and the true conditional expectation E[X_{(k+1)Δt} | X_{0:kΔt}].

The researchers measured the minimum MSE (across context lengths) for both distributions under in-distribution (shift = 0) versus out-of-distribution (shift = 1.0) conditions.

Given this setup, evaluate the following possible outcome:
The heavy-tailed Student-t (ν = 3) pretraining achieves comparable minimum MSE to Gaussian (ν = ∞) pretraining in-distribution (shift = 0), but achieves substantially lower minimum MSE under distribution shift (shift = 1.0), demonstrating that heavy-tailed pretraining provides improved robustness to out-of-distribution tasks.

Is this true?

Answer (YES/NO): YES